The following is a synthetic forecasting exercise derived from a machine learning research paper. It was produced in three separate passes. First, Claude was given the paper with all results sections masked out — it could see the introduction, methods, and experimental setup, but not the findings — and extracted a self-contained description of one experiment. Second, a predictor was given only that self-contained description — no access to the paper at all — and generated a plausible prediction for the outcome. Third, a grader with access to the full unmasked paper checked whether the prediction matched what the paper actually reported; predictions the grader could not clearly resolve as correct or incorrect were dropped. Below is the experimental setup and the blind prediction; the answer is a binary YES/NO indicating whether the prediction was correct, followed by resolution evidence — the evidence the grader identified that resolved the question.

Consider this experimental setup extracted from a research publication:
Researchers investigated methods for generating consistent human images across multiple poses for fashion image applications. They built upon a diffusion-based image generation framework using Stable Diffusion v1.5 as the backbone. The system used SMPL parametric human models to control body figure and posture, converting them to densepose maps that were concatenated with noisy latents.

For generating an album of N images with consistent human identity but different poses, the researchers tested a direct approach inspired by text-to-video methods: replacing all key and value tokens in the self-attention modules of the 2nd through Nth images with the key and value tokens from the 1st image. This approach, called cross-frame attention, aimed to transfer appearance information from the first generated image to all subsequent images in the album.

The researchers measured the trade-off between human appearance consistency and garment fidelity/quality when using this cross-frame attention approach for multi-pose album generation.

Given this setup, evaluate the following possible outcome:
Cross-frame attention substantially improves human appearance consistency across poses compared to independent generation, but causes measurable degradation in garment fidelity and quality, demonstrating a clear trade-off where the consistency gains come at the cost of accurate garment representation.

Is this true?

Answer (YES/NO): YES